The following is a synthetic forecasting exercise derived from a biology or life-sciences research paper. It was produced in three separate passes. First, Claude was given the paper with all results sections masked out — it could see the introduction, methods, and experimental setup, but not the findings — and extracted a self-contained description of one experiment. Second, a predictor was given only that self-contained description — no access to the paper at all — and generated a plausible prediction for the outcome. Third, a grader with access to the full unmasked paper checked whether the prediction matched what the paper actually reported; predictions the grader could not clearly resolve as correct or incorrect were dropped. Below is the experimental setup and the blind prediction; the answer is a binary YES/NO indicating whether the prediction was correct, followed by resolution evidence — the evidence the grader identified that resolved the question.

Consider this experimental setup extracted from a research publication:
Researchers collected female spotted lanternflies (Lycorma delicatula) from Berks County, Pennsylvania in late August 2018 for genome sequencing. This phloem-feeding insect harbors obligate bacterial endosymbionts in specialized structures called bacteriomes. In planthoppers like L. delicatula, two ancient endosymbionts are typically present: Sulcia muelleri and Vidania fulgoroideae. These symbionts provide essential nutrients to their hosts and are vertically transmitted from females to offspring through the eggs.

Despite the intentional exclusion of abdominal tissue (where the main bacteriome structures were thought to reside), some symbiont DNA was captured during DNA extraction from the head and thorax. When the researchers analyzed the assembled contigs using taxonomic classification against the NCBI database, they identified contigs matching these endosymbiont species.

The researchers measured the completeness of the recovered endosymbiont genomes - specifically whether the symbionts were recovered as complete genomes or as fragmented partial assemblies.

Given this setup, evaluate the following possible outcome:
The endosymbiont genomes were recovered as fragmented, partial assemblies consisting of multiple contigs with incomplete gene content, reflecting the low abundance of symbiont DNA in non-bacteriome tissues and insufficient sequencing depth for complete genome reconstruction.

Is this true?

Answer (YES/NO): NO